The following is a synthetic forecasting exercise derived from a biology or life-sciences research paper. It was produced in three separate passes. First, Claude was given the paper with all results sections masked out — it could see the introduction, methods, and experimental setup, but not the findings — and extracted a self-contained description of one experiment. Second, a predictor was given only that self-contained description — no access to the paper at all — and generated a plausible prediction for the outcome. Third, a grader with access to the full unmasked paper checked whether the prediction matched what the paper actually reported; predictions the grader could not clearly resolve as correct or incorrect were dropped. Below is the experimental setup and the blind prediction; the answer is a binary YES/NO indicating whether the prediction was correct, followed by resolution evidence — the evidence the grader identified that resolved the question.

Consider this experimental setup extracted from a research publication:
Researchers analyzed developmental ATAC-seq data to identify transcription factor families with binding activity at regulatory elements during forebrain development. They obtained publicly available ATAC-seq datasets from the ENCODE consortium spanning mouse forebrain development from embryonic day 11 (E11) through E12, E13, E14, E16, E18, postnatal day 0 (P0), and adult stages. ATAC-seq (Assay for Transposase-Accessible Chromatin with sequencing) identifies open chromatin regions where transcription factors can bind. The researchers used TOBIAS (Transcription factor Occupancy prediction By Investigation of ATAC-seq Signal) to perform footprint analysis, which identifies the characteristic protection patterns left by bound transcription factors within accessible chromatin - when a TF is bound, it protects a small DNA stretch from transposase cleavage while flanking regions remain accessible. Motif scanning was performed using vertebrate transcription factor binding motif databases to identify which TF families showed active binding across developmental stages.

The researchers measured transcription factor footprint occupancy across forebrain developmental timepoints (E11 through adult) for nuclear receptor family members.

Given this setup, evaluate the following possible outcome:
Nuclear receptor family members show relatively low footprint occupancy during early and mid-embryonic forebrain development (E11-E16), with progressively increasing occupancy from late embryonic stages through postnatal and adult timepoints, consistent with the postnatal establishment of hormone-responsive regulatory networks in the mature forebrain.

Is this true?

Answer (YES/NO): NO